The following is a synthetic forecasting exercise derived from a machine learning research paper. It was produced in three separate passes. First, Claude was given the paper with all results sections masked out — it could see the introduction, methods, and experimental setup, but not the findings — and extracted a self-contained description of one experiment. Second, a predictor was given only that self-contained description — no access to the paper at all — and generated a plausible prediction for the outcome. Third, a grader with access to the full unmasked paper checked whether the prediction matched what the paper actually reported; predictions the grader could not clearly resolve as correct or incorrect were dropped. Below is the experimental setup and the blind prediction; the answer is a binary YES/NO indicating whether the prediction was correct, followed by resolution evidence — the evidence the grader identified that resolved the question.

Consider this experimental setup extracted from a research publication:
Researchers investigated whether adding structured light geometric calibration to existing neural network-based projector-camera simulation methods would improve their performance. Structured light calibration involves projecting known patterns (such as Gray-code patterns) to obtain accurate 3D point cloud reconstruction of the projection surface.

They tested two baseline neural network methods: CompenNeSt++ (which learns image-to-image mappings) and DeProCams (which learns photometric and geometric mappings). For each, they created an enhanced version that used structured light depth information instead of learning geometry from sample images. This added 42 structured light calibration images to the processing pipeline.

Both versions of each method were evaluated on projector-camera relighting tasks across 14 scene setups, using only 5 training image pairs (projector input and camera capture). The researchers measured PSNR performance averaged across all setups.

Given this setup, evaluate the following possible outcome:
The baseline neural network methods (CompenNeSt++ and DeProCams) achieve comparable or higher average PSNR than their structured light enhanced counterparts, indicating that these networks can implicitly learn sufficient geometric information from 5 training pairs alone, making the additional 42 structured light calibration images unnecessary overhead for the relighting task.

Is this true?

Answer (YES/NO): NO